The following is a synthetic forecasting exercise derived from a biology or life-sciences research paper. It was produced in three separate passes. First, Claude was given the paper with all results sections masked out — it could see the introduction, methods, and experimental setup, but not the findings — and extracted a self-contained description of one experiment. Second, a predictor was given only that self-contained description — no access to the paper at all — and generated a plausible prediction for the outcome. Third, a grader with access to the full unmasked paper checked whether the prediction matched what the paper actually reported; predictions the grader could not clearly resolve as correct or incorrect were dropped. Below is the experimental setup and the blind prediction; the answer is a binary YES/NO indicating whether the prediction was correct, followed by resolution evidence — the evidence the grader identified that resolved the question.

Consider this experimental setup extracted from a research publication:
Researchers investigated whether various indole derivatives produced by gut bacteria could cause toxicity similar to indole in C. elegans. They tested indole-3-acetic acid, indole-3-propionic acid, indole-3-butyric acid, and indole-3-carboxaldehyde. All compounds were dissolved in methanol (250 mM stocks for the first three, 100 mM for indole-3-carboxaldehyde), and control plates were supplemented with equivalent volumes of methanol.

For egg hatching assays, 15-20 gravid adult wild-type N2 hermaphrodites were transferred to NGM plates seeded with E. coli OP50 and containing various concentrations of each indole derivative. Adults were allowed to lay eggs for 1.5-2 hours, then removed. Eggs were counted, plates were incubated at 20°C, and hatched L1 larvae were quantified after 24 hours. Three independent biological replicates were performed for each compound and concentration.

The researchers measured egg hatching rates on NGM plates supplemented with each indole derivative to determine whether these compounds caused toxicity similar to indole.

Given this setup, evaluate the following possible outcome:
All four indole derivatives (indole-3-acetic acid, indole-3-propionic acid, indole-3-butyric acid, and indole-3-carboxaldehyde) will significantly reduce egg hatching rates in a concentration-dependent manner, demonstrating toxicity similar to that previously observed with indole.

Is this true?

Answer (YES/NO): NO